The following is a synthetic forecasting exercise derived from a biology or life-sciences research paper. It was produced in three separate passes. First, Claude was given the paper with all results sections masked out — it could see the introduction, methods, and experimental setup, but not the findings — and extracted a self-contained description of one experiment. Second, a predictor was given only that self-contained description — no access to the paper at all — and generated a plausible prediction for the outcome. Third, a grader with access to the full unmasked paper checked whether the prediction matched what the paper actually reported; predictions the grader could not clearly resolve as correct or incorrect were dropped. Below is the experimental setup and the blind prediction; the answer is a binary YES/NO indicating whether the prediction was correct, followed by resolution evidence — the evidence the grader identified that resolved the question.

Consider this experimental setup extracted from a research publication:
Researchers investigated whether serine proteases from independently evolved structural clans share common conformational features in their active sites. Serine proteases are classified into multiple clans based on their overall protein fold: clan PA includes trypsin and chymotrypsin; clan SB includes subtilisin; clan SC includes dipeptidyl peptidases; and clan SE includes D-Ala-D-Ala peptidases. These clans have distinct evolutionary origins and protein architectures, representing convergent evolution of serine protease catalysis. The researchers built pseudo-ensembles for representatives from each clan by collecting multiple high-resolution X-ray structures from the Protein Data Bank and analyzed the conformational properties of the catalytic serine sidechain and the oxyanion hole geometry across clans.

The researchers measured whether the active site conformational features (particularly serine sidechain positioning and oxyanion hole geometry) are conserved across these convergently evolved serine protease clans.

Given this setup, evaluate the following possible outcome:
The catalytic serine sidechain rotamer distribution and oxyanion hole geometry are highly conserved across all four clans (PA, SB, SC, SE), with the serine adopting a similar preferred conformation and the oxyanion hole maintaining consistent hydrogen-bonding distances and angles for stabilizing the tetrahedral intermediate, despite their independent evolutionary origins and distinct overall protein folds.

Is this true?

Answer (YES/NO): NO